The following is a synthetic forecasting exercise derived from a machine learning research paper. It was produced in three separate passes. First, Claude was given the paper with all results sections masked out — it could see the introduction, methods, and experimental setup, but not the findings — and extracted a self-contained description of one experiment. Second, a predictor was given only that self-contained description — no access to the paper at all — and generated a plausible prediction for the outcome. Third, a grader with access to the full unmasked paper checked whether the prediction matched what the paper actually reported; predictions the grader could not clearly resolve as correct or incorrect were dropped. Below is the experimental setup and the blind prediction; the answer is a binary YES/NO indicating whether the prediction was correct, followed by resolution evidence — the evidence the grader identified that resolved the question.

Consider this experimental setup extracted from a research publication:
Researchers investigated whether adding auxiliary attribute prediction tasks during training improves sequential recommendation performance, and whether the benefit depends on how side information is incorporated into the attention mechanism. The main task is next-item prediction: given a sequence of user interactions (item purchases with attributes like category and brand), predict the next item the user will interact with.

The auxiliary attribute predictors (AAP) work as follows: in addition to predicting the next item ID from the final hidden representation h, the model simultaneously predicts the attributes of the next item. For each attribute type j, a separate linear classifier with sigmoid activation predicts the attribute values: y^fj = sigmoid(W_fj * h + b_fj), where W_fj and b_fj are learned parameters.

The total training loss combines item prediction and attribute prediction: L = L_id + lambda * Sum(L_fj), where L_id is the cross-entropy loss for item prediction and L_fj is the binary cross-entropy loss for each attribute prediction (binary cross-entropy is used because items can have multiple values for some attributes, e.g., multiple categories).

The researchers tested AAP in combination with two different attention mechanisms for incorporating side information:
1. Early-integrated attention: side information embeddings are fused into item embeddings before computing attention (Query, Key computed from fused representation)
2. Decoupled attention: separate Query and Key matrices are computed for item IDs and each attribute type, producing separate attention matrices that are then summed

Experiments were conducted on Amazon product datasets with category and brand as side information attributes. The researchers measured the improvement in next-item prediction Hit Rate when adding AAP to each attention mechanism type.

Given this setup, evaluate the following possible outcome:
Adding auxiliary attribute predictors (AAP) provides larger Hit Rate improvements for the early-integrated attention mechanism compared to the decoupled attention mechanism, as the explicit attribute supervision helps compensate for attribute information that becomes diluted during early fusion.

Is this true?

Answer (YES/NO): NO